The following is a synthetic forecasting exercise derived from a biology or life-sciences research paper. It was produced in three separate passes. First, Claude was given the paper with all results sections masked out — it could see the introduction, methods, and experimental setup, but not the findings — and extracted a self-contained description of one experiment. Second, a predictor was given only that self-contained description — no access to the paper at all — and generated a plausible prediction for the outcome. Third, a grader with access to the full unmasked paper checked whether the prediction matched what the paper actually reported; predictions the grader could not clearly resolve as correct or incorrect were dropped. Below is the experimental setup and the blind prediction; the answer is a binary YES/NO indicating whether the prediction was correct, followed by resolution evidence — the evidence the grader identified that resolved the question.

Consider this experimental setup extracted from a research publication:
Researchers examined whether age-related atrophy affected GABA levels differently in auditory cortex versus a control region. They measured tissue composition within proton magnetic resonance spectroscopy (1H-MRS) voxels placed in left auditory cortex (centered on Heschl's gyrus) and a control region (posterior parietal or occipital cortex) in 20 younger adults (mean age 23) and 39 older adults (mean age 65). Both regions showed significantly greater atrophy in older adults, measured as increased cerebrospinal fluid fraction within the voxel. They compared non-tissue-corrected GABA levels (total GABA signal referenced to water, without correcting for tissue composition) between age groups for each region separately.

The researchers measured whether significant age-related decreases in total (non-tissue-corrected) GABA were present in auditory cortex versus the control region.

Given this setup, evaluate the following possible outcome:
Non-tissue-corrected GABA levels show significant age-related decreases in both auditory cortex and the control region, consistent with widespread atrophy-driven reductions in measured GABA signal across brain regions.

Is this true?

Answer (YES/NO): NO